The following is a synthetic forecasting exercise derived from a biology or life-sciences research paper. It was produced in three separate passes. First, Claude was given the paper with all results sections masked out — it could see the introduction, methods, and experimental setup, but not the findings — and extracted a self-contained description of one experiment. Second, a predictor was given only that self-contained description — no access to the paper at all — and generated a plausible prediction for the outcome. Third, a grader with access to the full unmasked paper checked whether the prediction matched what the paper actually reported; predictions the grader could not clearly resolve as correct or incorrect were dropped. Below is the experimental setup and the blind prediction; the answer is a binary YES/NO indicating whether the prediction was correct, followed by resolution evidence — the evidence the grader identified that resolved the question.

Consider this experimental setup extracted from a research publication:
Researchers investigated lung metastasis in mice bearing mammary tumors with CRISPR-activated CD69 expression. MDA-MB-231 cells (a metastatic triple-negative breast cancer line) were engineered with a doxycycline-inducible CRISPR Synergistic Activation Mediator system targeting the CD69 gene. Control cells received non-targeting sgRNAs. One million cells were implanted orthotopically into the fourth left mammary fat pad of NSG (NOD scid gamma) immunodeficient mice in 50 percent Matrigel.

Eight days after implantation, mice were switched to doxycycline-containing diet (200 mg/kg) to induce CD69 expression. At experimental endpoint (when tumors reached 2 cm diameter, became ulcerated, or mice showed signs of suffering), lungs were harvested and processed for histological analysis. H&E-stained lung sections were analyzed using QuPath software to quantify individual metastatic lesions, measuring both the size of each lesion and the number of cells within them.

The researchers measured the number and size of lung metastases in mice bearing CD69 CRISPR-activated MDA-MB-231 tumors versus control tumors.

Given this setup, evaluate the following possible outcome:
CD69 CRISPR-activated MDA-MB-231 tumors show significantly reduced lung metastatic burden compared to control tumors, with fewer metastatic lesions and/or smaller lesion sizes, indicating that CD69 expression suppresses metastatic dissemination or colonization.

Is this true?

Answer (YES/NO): NO